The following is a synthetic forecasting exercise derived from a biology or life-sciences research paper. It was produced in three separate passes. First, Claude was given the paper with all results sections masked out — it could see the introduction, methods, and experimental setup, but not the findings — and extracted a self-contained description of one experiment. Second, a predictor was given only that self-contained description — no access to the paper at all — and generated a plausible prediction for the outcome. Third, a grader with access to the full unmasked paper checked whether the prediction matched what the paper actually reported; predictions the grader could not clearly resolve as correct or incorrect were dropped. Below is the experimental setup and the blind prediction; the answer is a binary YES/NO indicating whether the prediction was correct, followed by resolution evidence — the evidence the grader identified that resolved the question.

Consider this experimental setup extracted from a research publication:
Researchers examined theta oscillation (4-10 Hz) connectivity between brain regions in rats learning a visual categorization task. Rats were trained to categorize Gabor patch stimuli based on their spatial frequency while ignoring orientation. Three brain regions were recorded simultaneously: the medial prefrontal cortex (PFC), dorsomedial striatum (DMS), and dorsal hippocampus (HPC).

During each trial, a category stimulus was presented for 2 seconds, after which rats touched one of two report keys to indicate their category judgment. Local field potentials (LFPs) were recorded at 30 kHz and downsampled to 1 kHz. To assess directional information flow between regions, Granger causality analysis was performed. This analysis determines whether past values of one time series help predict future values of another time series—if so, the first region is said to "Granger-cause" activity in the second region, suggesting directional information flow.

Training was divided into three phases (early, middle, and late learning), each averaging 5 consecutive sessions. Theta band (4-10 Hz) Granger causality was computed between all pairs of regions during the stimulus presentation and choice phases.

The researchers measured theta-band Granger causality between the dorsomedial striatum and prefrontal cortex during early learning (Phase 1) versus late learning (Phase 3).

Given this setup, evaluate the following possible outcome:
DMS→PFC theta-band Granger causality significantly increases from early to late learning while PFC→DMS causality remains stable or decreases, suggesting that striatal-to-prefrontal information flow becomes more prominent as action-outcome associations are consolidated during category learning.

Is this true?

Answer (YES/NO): NO